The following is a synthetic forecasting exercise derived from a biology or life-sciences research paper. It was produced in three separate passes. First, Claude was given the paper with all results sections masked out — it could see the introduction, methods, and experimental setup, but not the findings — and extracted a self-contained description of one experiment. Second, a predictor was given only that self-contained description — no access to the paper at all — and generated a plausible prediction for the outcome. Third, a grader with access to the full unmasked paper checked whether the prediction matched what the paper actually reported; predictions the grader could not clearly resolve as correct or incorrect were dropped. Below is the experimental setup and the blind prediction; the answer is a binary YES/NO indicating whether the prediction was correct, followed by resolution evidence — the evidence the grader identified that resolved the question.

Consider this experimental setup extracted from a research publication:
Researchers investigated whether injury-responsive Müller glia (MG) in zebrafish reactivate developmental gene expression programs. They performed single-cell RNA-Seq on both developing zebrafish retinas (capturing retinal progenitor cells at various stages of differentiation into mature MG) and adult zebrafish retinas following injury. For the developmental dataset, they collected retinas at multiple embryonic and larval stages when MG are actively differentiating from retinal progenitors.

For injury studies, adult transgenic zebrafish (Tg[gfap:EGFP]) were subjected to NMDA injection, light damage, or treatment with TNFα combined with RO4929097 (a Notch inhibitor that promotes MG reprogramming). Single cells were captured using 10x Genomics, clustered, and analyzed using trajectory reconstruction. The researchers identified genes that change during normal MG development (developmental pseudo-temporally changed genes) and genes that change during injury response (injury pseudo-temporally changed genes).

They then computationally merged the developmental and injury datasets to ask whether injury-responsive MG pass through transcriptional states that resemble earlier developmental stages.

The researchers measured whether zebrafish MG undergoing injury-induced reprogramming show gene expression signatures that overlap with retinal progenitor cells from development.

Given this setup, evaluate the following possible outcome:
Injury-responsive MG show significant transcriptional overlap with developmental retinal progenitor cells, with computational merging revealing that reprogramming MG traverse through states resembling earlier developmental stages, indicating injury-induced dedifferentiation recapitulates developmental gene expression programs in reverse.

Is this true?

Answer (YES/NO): YES